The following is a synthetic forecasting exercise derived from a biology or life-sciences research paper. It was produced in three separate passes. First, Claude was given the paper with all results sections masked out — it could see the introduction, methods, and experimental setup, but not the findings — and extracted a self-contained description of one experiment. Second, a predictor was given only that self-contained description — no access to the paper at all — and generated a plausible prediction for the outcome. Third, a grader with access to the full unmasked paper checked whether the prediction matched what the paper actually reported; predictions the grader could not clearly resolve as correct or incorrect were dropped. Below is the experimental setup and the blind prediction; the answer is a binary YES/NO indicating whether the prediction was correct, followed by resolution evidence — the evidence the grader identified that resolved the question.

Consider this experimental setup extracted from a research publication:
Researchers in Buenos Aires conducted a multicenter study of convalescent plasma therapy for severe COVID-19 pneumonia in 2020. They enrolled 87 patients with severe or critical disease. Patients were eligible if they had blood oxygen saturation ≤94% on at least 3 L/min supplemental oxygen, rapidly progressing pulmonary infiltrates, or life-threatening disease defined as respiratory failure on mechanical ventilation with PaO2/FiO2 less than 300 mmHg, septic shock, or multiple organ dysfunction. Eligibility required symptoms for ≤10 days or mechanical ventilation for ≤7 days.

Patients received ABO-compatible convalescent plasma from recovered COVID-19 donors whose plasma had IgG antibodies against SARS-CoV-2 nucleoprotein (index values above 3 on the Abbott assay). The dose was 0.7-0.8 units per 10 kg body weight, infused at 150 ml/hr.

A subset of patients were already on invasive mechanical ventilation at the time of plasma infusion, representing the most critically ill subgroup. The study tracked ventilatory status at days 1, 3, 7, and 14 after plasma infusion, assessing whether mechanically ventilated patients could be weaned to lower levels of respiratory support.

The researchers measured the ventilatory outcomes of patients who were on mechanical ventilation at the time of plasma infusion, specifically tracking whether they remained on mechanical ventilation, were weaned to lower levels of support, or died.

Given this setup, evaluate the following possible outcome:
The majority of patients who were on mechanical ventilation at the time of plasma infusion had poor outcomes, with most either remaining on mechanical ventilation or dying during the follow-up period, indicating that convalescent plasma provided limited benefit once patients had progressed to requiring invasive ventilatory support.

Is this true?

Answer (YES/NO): NO